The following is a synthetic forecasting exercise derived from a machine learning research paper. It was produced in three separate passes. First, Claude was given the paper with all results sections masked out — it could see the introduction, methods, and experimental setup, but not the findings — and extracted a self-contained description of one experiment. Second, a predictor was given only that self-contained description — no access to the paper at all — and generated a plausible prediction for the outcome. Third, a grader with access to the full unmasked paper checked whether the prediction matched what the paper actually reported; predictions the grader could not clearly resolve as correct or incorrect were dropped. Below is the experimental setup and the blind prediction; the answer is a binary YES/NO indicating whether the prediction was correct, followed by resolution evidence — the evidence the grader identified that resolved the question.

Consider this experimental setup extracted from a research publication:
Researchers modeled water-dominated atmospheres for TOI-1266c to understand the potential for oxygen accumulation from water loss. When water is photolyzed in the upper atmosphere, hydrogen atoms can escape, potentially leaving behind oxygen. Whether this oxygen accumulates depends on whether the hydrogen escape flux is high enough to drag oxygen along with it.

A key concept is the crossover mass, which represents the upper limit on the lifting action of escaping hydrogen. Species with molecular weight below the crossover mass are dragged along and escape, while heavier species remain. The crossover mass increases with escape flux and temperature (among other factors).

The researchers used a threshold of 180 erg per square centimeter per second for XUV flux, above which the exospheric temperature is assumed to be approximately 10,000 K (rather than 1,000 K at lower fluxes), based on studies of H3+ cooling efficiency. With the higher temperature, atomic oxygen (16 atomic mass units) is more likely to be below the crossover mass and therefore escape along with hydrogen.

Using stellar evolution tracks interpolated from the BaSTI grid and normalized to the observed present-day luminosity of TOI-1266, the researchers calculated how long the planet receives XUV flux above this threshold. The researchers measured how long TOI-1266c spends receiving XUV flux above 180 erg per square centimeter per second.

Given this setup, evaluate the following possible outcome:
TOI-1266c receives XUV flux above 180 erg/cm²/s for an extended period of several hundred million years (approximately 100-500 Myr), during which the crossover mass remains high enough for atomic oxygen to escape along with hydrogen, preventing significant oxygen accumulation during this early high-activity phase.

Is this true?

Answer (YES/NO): NO